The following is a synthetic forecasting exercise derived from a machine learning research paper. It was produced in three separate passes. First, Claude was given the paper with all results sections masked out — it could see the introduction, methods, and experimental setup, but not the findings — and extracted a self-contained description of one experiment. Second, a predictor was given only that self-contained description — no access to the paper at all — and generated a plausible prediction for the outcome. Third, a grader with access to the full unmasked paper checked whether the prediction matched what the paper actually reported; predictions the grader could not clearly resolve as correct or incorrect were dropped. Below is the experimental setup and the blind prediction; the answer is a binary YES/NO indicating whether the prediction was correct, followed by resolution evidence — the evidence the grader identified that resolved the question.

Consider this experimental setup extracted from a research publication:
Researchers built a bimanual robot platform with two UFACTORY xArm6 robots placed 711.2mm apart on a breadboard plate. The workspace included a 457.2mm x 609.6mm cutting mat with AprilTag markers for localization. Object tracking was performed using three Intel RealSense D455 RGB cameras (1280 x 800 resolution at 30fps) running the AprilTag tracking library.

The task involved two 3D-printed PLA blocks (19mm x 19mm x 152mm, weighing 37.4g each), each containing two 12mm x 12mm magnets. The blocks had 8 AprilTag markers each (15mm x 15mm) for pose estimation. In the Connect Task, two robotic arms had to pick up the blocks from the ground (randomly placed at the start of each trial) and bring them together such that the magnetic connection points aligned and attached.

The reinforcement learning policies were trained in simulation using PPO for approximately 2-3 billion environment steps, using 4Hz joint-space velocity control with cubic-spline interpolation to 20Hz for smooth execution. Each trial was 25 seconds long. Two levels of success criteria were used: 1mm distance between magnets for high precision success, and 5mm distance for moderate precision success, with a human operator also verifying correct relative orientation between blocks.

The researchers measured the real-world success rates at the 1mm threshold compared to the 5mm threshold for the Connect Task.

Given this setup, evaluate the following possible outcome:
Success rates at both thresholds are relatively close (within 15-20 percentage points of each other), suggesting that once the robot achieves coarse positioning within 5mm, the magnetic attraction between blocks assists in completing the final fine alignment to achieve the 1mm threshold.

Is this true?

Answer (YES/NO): YES